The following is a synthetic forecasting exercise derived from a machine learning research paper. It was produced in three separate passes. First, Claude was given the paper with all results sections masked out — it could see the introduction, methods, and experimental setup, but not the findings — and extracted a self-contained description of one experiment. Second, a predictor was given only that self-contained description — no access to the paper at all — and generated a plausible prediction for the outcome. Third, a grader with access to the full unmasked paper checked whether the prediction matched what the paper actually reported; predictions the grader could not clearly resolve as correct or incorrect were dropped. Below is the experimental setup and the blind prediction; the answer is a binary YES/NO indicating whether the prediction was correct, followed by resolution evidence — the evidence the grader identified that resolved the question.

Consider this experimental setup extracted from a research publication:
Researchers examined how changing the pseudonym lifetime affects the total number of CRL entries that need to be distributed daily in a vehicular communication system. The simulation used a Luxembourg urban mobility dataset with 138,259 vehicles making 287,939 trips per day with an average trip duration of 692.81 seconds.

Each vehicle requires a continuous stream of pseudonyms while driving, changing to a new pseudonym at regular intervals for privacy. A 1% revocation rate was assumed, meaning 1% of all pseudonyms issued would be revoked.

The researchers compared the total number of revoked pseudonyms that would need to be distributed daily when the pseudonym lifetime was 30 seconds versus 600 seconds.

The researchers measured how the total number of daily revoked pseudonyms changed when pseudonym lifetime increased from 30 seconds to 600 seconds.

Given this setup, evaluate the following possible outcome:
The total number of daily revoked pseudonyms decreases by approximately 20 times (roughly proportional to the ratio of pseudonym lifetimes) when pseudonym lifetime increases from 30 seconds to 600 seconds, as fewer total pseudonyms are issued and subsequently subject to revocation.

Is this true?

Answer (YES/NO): YES